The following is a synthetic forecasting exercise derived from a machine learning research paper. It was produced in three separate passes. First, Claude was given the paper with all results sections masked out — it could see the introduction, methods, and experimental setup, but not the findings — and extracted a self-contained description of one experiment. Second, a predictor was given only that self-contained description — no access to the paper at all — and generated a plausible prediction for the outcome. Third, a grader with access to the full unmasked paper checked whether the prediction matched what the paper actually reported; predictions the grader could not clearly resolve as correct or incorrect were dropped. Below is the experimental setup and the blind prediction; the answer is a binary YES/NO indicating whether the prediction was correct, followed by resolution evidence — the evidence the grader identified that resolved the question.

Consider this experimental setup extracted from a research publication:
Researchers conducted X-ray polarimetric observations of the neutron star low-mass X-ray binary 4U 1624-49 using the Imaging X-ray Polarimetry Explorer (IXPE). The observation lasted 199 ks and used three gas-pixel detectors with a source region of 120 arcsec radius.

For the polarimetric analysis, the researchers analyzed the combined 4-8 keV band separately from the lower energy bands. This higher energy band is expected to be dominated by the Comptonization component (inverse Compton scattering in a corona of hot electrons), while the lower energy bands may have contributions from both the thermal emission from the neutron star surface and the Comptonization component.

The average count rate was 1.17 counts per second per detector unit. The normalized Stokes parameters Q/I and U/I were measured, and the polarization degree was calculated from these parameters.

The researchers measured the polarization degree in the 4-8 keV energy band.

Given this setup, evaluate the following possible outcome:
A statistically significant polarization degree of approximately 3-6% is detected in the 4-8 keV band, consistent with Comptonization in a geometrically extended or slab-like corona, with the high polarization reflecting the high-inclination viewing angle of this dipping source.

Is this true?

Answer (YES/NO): YES